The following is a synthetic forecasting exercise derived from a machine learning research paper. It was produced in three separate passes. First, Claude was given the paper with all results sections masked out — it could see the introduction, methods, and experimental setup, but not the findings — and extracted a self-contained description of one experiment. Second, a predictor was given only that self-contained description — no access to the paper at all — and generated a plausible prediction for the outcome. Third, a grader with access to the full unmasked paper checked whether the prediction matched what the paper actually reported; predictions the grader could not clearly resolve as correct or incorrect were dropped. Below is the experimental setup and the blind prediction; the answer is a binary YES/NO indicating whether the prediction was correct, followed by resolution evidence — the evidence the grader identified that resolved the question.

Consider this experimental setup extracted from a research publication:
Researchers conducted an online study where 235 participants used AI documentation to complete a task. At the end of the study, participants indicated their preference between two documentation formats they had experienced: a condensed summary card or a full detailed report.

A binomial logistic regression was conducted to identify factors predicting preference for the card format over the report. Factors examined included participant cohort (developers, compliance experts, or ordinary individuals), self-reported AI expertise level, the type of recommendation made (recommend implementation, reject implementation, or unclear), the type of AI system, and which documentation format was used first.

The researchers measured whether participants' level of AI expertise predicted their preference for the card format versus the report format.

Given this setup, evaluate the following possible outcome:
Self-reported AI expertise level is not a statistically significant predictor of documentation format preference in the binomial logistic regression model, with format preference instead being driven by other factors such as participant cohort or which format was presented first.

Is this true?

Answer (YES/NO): NO